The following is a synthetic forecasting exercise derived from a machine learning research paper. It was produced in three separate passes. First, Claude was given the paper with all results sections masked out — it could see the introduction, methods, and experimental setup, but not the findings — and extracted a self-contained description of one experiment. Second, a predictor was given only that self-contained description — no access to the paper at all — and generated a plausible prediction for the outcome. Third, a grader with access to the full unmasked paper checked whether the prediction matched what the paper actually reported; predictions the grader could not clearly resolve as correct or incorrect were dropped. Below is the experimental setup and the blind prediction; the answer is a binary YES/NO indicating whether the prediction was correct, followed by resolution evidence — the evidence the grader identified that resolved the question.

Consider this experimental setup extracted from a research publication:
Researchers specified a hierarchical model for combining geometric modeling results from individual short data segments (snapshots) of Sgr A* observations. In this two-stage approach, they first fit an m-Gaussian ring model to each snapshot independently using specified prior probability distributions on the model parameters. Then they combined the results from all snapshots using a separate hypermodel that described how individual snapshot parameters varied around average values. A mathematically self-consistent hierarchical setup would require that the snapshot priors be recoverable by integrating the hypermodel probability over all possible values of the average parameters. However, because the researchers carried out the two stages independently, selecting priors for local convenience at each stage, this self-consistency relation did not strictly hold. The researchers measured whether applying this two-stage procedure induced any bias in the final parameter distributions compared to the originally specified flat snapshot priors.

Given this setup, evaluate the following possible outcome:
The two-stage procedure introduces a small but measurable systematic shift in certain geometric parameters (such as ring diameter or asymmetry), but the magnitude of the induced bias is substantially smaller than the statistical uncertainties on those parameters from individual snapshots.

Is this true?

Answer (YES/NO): NO